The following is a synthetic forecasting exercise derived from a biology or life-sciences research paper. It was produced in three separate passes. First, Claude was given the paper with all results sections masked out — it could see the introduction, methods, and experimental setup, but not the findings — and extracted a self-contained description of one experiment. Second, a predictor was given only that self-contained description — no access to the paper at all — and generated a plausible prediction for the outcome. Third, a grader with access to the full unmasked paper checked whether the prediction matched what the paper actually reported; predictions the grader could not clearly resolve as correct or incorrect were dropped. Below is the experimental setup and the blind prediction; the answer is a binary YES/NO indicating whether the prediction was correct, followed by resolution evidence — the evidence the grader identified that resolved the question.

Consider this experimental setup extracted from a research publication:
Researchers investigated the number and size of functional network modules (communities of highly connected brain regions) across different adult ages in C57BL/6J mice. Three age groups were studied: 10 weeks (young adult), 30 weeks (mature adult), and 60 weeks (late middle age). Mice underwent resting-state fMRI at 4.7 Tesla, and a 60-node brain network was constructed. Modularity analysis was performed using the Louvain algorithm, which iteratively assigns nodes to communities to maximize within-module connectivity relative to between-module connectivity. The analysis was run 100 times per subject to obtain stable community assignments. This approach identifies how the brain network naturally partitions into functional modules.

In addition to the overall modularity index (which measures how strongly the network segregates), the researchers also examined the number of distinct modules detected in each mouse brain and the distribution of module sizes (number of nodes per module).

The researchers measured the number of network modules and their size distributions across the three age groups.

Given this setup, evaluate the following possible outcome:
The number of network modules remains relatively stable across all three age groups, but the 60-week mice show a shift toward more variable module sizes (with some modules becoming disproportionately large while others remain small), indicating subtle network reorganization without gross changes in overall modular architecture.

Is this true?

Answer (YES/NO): NO